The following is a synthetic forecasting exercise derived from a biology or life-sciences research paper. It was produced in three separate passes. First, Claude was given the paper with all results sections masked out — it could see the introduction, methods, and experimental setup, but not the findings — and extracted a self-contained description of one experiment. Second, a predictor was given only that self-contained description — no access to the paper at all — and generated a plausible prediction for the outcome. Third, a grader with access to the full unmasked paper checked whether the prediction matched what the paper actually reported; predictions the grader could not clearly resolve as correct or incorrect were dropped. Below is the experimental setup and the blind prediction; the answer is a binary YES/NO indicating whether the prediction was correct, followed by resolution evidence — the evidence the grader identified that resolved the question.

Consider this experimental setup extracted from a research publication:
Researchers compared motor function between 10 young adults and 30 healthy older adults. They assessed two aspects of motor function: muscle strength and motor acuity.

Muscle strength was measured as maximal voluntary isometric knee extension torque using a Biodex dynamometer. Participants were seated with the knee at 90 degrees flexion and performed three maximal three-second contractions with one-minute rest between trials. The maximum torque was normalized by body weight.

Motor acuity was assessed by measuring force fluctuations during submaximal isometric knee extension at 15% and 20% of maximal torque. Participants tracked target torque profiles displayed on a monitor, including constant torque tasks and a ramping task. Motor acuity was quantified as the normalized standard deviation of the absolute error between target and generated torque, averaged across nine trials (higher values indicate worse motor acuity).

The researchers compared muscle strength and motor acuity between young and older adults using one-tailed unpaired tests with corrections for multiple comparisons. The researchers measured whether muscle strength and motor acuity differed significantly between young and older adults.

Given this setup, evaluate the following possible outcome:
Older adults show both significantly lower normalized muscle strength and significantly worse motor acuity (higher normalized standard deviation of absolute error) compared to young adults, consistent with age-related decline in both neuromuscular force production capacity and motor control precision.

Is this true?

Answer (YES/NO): NO